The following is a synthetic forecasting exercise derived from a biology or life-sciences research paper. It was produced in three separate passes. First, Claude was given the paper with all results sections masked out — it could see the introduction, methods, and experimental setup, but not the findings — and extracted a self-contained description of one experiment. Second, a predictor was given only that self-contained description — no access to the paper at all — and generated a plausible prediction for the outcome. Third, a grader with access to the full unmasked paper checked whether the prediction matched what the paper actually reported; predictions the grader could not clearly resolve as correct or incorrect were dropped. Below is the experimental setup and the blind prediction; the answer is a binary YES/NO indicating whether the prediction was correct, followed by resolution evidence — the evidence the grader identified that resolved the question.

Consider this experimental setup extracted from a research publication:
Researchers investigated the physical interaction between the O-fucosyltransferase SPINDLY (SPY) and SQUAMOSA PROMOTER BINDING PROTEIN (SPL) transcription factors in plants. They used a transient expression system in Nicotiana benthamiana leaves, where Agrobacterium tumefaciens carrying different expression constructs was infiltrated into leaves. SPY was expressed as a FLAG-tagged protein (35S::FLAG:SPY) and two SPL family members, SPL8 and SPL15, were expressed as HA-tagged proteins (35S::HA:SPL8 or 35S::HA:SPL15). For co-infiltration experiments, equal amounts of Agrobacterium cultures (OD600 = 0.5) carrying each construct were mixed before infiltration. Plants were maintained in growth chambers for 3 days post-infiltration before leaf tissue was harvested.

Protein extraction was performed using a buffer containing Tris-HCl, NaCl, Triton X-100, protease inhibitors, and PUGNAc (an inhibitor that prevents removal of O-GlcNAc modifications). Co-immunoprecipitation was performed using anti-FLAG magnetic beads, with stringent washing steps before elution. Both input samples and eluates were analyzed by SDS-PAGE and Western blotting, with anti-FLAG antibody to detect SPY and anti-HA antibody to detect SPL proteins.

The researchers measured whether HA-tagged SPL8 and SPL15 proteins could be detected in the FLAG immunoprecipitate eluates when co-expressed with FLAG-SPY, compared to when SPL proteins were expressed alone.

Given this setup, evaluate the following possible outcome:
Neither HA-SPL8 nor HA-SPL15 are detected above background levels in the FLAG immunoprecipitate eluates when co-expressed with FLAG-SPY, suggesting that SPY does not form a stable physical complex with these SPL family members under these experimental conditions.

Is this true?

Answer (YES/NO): NO